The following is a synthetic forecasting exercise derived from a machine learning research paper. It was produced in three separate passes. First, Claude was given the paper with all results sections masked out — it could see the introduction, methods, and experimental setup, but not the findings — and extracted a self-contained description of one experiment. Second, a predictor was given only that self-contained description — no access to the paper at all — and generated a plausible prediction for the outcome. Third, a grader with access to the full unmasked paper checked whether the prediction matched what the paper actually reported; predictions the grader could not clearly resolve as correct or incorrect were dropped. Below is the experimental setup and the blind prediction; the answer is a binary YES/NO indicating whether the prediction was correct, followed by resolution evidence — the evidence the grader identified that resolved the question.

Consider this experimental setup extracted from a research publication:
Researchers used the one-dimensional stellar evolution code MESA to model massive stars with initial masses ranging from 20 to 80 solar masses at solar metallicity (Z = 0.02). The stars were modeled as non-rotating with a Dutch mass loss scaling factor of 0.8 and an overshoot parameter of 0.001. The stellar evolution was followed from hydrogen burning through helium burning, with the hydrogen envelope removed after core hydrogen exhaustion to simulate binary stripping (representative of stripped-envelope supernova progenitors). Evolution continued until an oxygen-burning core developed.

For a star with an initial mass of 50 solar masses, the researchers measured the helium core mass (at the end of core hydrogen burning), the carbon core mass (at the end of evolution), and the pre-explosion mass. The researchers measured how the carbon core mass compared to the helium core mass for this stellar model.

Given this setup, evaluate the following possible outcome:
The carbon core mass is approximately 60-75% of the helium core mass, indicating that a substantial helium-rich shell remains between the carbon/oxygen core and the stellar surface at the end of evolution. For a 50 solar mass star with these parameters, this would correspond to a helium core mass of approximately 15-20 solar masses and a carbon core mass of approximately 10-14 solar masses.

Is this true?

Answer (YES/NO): NO